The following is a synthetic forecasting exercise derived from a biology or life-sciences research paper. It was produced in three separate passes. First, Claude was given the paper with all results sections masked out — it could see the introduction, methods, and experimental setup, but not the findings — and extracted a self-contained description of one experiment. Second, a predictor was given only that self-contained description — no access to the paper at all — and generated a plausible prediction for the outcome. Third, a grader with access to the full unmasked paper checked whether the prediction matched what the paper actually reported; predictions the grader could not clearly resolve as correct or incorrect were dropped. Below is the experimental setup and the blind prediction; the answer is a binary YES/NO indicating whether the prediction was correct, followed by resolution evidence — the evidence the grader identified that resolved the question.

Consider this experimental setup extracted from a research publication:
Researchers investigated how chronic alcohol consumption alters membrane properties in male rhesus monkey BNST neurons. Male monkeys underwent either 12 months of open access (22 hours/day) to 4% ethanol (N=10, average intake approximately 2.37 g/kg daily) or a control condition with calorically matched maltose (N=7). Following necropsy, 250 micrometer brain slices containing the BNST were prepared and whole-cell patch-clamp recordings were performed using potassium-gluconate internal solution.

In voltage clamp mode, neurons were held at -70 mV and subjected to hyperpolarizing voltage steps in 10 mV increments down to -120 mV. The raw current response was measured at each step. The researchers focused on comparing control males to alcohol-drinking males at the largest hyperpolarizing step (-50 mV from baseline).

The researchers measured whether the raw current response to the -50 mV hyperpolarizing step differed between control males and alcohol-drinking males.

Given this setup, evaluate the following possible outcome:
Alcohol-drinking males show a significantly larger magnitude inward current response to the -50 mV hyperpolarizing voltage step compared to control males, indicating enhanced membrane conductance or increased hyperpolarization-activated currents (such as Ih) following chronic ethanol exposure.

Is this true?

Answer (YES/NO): NO